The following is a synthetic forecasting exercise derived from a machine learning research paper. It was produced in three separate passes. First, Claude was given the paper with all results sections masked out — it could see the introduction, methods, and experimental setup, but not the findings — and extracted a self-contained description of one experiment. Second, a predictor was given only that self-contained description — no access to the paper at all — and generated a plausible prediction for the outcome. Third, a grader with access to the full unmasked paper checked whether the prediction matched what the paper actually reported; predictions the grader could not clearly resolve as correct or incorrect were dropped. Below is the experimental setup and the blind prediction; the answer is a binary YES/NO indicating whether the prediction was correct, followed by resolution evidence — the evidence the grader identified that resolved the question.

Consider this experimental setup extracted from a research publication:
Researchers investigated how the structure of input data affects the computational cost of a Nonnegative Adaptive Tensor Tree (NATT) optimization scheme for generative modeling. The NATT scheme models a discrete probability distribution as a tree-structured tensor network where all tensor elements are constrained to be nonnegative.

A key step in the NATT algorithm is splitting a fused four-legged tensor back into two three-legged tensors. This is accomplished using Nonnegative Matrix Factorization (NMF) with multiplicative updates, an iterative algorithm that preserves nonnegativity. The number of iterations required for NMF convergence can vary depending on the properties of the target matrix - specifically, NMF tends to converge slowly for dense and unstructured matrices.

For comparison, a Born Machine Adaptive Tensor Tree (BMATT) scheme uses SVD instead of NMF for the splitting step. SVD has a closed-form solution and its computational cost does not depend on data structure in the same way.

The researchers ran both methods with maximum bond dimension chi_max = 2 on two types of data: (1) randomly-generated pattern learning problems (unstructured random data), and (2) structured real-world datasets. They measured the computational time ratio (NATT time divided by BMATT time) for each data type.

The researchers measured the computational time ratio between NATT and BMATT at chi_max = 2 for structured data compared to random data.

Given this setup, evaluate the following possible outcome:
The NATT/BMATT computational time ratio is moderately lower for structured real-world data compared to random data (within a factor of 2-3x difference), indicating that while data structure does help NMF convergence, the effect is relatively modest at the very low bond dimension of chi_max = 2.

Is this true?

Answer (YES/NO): YES